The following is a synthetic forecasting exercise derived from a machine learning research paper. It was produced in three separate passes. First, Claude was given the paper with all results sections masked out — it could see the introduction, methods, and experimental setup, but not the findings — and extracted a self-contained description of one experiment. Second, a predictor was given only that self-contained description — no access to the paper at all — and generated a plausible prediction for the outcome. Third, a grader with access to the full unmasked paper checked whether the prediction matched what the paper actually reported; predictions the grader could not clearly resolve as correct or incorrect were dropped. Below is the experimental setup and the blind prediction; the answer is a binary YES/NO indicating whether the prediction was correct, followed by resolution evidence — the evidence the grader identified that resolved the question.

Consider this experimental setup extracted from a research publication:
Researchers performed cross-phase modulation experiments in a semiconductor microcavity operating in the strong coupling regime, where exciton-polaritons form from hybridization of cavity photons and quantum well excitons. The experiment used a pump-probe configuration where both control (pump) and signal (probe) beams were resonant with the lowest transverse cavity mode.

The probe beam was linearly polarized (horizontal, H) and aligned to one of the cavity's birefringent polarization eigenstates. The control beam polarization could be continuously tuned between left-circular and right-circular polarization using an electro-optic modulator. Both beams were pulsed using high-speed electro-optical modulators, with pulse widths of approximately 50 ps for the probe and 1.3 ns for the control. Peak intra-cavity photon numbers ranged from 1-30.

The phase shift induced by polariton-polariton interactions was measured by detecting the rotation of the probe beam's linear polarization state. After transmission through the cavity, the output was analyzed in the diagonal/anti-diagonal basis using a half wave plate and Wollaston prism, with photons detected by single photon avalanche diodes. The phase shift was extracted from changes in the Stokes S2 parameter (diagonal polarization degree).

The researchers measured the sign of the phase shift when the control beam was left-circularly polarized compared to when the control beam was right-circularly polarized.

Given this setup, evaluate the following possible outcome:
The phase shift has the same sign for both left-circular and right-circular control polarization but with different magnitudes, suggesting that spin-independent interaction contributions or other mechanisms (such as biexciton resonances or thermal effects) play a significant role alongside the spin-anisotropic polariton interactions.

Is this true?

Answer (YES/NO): NO